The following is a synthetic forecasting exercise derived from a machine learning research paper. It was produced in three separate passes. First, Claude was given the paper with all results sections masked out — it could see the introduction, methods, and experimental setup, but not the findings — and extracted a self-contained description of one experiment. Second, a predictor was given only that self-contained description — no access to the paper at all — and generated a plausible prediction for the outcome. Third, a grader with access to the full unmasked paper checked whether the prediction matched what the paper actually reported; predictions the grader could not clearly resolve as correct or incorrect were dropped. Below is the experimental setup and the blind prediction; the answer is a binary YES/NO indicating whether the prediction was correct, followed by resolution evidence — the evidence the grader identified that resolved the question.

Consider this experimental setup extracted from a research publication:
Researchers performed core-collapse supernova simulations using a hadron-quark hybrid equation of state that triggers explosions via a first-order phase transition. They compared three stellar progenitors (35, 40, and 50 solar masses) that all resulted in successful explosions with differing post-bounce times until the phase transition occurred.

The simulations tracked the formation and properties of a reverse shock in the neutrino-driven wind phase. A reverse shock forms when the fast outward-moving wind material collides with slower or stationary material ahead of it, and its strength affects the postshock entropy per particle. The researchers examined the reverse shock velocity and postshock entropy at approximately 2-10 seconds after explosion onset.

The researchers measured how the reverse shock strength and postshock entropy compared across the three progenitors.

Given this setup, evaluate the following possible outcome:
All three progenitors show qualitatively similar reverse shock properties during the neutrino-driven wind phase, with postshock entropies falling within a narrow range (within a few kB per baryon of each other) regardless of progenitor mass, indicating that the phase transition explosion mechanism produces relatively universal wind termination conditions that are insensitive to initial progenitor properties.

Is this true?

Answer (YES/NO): NO